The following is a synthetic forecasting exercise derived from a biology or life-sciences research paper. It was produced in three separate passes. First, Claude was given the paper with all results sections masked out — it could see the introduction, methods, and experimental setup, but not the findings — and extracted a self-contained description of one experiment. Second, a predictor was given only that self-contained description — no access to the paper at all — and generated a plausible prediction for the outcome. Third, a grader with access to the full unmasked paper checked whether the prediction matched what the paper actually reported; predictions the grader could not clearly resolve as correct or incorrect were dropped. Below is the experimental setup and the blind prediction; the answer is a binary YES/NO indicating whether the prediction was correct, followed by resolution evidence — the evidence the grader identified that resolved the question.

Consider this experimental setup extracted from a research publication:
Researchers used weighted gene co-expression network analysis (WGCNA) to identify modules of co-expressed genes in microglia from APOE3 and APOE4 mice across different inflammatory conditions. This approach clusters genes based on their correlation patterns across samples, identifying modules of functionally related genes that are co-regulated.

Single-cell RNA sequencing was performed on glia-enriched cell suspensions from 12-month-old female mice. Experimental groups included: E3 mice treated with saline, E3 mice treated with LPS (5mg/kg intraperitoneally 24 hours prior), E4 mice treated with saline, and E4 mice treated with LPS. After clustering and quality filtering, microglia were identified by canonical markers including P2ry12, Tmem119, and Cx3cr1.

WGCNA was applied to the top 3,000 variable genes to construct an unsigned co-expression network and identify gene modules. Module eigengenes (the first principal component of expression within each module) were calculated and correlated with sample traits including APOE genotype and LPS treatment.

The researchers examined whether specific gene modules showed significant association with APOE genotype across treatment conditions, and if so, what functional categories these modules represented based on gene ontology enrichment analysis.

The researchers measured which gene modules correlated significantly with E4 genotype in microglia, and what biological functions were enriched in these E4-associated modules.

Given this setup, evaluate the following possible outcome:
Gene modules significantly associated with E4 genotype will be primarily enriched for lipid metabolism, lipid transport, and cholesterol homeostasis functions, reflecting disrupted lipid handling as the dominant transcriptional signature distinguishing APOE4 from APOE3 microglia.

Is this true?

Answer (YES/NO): NO